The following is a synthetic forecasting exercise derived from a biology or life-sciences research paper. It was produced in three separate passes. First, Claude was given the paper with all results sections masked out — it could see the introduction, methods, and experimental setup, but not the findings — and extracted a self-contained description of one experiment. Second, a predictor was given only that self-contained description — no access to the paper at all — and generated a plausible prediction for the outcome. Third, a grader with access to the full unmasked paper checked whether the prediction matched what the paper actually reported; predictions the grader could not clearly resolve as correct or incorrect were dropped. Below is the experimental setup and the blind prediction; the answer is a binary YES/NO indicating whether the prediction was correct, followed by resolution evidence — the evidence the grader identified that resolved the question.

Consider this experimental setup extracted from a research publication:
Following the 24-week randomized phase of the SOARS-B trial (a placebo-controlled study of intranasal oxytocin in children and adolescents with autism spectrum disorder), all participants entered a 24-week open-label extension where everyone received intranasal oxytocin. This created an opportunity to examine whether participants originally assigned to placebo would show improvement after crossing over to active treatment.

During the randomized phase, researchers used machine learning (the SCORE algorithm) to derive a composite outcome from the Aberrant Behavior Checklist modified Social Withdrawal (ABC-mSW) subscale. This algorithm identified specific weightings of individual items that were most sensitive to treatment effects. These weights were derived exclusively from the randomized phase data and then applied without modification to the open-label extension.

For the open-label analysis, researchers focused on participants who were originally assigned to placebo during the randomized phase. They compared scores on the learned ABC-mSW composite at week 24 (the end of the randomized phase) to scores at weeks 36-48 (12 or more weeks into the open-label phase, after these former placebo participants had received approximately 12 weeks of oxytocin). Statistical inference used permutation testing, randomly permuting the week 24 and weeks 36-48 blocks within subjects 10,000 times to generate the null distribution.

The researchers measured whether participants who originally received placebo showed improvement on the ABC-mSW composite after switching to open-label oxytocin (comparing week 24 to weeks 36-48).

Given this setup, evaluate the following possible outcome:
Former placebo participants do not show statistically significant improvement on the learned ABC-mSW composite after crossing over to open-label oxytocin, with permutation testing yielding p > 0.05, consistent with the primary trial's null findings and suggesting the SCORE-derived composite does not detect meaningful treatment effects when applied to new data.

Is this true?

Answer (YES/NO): NO